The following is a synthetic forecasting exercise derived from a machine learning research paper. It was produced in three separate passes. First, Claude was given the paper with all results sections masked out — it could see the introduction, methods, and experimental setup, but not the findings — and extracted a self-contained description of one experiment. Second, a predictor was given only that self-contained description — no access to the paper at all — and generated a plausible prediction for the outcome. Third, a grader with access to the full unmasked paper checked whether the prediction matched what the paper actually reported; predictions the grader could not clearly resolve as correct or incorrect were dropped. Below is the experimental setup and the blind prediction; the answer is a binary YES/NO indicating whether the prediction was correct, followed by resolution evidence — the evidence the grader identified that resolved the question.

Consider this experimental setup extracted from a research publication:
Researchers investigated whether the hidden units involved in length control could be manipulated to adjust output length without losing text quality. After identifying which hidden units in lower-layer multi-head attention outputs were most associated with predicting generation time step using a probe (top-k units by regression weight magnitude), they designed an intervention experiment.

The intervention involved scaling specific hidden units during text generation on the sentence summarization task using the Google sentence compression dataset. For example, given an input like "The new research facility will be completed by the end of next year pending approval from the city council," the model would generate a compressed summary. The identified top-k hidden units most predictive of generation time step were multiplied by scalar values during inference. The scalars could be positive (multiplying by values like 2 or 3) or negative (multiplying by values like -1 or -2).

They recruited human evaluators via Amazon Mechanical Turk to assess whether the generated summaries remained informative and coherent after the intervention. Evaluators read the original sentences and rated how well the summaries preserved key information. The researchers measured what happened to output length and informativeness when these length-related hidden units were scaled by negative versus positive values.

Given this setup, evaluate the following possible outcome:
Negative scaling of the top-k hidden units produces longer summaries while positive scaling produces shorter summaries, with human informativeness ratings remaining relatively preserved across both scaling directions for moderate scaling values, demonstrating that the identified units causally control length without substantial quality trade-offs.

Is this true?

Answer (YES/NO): YES